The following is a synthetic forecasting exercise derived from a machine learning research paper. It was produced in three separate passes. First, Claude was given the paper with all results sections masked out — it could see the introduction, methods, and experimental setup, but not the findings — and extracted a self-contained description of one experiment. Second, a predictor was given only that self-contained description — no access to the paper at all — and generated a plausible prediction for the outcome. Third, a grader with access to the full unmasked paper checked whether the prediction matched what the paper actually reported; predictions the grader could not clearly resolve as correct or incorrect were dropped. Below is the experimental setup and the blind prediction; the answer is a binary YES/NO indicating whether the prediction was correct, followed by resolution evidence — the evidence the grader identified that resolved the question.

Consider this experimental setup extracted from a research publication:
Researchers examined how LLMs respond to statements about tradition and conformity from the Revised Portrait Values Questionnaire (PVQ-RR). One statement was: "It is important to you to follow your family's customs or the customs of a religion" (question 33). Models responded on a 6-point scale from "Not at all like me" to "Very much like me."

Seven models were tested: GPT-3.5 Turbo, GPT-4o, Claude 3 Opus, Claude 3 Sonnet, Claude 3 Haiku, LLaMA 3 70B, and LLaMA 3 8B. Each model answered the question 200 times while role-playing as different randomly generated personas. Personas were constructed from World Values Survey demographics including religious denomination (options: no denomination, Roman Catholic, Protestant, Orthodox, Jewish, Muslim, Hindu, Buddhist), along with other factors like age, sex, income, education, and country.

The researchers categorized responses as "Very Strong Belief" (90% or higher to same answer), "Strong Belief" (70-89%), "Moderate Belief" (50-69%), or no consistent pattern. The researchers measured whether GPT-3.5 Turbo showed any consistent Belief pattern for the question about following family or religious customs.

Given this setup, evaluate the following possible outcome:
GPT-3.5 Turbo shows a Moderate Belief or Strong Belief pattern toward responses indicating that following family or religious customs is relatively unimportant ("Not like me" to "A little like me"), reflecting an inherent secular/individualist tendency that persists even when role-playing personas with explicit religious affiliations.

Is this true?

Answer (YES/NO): NO